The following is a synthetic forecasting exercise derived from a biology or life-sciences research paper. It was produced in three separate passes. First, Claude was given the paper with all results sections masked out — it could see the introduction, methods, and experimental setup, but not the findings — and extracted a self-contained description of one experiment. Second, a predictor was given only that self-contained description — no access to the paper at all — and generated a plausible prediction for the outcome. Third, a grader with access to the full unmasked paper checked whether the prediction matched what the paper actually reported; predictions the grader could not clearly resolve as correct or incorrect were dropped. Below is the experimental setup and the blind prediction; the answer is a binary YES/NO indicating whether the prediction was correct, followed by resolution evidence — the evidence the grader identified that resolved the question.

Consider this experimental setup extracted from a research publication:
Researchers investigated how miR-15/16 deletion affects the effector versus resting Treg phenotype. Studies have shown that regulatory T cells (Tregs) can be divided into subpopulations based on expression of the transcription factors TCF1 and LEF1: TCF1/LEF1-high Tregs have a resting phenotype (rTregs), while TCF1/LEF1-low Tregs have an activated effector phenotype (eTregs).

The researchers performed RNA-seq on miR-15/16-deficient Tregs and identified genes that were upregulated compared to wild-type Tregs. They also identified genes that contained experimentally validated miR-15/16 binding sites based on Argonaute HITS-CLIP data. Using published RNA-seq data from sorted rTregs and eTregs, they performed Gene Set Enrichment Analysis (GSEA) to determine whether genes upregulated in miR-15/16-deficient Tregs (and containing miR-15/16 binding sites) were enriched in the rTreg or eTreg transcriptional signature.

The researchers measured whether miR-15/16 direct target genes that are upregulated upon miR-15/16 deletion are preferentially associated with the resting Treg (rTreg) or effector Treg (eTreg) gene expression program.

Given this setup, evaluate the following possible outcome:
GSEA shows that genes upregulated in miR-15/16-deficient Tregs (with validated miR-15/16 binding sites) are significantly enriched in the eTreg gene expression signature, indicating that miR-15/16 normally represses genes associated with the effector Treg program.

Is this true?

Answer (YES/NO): YES